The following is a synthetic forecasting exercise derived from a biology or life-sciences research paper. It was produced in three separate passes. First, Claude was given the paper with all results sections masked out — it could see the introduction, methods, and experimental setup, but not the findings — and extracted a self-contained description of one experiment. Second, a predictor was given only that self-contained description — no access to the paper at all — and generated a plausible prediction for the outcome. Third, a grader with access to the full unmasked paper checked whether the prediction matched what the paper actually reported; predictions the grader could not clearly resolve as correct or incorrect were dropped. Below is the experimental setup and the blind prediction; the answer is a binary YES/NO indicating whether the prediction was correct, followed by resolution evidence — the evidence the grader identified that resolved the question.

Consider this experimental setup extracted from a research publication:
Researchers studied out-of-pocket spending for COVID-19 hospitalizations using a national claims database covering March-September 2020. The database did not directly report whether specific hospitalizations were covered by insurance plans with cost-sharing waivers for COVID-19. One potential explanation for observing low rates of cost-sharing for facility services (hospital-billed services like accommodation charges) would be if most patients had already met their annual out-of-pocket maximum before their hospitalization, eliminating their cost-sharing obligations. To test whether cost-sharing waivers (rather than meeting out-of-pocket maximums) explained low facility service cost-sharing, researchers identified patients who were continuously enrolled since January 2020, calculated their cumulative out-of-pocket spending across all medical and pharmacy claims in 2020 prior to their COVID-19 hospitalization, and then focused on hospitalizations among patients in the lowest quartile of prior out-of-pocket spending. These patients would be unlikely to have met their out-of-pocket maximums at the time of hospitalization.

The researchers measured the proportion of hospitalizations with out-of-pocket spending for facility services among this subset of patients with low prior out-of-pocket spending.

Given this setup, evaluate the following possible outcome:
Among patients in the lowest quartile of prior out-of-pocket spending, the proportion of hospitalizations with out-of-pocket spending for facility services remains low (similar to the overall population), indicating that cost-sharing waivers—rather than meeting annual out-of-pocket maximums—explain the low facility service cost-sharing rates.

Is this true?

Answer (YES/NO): YES